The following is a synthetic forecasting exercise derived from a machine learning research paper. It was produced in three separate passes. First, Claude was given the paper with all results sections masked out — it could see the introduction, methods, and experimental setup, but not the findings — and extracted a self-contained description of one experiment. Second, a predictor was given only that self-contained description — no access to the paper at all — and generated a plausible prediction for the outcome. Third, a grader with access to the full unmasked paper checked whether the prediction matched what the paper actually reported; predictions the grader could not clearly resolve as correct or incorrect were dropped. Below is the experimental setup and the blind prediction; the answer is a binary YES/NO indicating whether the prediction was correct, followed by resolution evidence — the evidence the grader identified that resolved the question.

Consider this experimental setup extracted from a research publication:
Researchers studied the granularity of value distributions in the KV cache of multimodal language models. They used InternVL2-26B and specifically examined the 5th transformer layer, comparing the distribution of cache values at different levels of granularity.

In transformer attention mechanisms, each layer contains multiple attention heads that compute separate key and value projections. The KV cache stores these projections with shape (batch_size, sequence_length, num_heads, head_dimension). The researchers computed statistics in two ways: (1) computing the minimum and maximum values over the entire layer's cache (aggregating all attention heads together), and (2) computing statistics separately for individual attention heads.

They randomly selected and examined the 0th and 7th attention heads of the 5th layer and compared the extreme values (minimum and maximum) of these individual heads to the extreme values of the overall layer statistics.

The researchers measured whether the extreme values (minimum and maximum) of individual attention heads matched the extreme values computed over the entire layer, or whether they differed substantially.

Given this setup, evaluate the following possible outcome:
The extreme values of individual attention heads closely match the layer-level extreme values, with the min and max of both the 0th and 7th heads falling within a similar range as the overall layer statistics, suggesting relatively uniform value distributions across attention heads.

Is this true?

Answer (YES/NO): NO